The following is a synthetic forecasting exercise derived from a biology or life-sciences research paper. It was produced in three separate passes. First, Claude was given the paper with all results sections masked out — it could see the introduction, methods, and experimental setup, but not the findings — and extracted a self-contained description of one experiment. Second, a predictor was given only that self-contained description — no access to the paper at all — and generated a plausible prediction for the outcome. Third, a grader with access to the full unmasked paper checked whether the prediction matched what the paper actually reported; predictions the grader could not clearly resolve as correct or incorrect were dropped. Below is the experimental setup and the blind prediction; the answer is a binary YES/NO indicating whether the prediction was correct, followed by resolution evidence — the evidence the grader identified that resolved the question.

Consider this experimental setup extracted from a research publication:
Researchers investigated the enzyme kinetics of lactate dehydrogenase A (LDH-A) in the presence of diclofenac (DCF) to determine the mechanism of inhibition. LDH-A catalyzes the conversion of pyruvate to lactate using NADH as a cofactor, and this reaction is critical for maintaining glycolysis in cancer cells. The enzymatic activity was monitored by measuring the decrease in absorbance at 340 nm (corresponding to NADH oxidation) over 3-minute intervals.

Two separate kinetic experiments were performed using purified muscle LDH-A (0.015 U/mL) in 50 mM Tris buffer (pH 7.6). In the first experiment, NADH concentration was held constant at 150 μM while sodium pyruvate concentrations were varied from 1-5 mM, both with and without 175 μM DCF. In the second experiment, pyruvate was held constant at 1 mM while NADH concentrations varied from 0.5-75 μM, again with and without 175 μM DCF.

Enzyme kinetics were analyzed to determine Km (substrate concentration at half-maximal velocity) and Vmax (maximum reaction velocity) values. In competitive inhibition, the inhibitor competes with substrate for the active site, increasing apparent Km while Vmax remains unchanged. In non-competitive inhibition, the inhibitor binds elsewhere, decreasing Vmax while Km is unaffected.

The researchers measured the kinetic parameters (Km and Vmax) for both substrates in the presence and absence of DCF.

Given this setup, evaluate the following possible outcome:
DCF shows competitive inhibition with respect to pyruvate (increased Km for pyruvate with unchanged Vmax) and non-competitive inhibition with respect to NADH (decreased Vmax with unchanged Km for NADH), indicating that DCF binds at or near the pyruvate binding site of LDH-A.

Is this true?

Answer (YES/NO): NO